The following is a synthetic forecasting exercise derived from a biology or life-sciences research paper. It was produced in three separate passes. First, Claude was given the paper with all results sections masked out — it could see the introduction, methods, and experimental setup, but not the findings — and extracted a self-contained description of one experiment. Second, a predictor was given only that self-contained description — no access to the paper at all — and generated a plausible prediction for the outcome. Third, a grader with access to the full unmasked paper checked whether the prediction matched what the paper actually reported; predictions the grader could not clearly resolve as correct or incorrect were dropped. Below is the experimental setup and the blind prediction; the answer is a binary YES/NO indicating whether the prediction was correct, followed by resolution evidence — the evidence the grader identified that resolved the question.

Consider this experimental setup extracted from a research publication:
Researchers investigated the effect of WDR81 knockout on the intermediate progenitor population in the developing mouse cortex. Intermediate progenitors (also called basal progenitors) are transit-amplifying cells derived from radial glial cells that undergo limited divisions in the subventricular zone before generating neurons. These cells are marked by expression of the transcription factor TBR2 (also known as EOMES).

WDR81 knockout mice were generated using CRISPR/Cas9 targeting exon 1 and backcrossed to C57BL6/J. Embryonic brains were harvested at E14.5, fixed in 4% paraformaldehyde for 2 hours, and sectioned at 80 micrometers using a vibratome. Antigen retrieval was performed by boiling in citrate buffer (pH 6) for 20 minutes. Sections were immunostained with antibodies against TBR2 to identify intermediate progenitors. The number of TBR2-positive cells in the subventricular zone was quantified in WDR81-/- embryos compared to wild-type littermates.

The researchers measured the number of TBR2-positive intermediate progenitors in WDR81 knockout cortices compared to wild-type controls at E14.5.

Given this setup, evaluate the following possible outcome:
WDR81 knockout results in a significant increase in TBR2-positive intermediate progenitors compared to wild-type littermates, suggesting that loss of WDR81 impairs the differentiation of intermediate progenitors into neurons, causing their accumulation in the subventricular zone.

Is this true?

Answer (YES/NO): NO